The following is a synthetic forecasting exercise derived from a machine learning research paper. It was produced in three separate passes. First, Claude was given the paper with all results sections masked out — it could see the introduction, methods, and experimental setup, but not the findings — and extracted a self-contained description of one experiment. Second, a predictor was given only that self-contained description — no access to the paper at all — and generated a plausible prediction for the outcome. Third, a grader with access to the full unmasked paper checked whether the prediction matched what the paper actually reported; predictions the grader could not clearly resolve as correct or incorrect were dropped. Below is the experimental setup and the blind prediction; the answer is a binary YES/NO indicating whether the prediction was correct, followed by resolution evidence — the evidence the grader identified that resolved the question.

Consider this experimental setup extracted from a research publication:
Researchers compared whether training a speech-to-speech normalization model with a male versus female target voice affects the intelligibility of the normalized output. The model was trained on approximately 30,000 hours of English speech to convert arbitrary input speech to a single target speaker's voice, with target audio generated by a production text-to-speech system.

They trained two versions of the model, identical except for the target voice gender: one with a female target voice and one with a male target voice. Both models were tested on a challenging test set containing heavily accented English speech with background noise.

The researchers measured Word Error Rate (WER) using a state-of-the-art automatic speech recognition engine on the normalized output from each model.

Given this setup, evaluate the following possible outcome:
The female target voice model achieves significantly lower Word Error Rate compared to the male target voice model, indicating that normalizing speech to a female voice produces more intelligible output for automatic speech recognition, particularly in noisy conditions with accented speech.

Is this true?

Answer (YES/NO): NO